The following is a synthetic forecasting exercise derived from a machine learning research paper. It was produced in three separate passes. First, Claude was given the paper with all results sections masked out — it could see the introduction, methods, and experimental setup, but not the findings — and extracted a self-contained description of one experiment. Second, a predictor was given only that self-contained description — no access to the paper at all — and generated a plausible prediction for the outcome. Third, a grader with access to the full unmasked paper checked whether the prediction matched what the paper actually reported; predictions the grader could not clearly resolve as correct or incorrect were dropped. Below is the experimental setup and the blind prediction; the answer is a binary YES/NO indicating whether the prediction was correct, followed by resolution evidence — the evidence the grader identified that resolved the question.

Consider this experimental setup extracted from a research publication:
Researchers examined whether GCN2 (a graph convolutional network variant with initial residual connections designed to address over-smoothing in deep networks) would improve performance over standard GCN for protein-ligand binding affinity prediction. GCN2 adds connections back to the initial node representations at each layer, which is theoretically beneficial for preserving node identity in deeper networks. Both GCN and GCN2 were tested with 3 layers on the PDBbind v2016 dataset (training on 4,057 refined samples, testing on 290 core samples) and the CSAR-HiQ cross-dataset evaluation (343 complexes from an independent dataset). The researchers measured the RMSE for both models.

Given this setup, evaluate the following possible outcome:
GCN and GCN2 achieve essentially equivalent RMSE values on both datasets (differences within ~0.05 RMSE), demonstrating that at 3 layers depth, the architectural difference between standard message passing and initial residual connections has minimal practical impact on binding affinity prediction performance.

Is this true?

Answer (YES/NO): NO